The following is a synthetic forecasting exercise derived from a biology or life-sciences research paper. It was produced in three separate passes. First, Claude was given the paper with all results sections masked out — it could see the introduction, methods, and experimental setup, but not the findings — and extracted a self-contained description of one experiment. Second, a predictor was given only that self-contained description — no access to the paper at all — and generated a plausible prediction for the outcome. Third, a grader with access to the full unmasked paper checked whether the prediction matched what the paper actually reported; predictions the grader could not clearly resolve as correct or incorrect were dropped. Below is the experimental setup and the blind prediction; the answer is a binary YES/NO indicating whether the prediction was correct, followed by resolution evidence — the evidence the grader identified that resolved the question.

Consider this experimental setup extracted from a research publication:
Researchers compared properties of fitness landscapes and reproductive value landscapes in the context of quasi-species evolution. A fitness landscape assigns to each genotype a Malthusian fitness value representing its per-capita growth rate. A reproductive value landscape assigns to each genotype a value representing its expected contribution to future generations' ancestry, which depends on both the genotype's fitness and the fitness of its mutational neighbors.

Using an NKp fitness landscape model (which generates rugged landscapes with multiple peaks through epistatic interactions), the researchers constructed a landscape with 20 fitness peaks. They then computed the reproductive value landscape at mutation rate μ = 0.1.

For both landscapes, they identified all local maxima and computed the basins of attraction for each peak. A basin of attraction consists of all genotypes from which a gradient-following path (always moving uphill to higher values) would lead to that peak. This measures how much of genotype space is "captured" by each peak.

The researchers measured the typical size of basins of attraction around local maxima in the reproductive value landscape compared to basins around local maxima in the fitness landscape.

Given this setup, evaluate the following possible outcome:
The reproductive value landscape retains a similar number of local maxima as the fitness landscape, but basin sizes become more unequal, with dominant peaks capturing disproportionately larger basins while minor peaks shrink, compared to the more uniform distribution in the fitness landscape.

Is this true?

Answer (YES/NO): NO